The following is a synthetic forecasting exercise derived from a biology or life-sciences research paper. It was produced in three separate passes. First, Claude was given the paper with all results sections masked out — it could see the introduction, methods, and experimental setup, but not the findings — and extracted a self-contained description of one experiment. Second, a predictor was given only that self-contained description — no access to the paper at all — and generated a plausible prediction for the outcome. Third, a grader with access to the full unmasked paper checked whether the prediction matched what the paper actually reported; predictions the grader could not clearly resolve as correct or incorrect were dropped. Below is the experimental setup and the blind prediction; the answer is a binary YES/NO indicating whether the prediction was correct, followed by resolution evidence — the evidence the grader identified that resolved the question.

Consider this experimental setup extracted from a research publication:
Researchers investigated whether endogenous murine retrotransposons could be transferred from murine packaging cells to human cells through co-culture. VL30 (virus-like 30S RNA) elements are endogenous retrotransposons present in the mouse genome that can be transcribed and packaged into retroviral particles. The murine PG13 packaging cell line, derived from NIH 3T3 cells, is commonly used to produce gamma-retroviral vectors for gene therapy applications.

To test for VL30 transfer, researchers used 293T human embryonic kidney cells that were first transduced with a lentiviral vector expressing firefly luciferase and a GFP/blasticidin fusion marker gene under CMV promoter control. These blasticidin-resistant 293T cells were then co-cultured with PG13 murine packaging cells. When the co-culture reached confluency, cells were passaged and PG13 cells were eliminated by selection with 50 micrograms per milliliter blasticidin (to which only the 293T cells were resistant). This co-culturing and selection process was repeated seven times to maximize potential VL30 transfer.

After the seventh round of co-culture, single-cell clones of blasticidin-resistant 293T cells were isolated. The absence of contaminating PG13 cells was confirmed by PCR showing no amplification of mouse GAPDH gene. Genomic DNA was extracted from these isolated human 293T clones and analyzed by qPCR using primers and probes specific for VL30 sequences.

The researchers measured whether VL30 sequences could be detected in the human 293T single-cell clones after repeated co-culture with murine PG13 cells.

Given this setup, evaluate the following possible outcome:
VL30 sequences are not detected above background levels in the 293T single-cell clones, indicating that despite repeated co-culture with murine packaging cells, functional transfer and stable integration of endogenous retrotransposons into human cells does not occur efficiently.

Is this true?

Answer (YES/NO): NO